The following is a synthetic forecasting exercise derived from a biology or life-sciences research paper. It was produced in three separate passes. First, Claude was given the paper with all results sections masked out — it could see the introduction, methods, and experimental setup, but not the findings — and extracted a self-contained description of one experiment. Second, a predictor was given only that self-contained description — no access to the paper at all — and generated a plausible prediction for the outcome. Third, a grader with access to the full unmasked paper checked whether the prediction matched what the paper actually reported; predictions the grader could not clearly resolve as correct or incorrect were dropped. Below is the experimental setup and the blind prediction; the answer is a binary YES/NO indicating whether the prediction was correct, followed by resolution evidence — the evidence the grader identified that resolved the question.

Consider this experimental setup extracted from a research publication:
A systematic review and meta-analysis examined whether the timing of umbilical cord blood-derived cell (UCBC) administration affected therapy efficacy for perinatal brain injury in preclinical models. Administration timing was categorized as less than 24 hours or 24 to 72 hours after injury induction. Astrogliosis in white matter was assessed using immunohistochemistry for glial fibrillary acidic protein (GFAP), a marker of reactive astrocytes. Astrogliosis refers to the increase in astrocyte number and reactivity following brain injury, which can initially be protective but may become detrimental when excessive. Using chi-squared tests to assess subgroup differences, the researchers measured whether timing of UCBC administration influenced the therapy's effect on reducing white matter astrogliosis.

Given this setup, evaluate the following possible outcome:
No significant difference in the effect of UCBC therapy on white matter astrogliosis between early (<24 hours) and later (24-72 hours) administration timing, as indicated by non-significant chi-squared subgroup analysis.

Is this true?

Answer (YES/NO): NO